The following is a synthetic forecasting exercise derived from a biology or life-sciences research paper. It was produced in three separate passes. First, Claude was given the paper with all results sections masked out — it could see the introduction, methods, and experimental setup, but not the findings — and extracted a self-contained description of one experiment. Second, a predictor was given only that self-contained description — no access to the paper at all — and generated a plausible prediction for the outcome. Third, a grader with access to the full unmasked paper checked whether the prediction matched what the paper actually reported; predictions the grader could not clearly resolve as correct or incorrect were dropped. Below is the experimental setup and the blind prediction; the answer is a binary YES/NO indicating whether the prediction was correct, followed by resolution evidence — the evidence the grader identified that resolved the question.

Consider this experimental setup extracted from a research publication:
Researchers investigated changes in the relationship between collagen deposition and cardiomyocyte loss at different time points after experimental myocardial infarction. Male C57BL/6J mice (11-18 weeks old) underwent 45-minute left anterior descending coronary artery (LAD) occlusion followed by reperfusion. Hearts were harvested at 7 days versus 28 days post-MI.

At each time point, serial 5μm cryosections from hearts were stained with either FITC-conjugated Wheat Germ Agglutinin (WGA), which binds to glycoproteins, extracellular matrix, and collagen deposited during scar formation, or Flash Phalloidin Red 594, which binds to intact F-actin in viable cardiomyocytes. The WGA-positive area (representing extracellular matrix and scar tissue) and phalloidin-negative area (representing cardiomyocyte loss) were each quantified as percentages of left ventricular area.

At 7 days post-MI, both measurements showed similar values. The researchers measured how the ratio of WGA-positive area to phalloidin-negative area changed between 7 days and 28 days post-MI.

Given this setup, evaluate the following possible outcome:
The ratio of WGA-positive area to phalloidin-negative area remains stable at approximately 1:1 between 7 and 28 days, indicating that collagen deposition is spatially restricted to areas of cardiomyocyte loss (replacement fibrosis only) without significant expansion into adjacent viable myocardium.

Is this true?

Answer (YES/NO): NO